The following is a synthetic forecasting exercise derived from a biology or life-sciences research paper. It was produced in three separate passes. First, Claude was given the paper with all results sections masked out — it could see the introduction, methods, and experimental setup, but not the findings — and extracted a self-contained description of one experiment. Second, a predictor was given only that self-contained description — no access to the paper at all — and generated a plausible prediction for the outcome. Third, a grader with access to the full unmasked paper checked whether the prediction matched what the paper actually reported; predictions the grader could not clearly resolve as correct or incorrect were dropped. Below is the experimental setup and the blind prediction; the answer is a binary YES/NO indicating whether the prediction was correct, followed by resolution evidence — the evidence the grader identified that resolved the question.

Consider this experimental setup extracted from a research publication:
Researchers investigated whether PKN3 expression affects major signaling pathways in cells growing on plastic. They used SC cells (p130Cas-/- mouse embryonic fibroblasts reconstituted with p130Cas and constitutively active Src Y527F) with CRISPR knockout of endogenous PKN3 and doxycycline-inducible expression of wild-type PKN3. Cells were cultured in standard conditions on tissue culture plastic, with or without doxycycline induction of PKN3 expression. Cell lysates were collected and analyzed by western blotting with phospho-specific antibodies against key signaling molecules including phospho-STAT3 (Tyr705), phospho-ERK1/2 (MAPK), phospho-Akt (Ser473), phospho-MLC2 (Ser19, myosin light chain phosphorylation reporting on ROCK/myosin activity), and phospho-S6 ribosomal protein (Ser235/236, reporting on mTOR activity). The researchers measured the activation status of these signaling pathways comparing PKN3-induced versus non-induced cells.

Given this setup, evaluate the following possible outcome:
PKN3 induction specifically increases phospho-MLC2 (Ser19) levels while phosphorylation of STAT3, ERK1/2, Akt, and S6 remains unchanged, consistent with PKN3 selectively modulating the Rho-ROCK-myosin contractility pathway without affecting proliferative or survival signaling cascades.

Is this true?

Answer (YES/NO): NO